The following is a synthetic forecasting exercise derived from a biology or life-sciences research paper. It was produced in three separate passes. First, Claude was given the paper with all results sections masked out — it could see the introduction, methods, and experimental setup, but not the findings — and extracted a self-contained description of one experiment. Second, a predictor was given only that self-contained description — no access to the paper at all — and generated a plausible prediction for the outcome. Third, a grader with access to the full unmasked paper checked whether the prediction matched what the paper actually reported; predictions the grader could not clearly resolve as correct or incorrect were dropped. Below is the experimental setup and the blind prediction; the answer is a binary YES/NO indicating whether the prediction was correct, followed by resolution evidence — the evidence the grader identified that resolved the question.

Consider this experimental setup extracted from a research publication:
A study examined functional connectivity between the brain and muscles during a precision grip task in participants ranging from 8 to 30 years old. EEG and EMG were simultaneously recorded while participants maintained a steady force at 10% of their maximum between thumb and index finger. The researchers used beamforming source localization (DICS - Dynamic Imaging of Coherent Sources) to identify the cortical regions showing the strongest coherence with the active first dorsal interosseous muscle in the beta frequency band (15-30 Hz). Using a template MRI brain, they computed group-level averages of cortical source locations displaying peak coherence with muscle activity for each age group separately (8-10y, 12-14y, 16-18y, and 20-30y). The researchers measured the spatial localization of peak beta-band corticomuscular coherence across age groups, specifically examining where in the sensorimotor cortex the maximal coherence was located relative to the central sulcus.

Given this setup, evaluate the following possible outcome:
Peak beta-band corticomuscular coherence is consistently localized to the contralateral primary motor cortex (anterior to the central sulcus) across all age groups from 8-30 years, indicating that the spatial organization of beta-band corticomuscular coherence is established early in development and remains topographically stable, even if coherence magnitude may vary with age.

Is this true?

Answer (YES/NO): NO